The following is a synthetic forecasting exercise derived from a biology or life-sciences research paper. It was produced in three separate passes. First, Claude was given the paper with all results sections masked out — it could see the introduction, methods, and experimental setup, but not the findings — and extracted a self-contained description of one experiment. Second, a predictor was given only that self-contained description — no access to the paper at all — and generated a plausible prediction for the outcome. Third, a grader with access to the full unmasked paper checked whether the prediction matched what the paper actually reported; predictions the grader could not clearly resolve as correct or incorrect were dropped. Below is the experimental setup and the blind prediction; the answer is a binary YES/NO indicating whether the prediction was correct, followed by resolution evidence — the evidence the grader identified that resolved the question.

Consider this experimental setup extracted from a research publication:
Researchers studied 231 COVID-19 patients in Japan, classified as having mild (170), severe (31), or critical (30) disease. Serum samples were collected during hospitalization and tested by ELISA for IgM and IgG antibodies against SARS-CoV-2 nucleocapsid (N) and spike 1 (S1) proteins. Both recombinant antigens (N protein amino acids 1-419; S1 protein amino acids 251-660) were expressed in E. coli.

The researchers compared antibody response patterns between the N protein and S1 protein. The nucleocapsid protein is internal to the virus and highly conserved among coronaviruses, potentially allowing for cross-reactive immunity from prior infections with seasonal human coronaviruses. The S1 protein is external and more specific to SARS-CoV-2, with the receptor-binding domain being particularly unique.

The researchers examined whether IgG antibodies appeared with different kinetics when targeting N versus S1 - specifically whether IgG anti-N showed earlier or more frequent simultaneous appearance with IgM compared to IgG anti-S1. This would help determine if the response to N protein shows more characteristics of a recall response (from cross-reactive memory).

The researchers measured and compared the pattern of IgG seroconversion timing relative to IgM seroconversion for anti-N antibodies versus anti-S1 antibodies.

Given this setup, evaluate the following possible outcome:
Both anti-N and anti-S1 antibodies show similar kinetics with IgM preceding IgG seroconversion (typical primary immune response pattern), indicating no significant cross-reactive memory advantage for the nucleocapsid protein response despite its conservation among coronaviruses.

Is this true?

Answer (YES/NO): NO